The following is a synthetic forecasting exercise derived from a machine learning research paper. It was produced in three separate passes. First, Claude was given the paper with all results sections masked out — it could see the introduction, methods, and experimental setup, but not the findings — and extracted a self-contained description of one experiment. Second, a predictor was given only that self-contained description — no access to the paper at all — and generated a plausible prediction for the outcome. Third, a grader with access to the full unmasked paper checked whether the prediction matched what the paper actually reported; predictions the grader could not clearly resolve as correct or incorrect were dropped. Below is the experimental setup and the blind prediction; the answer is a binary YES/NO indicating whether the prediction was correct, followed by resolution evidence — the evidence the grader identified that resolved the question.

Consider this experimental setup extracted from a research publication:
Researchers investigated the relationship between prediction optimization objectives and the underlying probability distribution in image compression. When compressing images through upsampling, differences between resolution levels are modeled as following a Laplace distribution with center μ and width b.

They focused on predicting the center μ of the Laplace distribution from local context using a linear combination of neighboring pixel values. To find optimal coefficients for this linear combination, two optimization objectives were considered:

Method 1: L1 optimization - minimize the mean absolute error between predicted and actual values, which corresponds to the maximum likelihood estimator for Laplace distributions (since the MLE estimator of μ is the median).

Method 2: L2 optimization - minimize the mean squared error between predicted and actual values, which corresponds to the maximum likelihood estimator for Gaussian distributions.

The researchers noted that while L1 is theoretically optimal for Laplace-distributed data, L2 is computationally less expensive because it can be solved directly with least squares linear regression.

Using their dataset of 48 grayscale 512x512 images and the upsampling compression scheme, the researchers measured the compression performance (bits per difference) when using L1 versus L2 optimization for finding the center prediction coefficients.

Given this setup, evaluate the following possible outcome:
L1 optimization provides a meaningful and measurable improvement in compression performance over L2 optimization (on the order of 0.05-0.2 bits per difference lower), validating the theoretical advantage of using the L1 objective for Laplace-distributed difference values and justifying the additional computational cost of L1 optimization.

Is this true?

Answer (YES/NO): NO